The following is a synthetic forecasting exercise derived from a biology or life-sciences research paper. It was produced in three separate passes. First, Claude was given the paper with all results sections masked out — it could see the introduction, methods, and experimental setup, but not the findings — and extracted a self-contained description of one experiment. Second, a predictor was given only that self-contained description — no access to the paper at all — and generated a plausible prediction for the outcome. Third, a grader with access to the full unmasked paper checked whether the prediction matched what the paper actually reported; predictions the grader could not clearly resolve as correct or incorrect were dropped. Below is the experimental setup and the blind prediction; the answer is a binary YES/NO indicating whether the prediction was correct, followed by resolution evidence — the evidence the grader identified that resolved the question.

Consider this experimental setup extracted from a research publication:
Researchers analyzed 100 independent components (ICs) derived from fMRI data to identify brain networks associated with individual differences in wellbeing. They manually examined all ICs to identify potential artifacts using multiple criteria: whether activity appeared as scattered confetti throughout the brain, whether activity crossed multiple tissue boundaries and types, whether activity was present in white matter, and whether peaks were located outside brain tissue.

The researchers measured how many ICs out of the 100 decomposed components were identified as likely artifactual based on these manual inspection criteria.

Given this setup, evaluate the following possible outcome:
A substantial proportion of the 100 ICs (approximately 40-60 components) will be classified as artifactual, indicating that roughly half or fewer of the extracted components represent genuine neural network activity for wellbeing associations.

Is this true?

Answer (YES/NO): NO